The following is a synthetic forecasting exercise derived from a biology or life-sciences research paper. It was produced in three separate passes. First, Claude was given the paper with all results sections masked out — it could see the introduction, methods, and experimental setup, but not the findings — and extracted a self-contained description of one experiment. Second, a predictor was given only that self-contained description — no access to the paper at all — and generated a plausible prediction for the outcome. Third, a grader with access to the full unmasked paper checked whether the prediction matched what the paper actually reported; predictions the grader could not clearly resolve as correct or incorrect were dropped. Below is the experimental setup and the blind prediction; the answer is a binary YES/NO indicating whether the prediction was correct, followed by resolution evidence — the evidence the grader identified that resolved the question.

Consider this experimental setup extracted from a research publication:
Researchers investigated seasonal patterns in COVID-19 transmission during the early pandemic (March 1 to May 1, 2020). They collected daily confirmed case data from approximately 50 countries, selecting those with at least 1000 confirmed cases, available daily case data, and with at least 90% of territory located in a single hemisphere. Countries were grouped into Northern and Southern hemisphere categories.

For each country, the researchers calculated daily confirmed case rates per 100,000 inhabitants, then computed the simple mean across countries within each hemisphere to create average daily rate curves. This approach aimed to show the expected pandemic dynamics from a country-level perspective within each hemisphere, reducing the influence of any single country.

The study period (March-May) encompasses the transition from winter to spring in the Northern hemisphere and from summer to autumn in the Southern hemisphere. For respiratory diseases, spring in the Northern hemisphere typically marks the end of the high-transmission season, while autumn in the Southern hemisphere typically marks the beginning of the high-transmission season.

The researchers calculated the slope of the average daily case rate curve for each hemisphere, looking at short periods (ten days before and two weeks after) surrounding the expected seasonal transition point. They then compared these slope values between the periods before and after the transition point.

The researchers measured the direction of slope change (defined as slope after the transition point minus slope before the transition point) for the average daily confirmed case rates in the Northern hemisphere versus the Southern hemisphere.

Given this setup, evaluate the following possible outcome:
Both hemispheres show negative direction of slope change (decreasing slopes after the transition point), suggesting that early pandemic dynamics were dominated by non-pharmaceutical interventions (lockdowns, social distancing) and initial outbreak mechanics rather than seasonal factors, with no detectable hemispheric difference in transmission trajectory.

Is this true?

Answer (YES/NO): NO